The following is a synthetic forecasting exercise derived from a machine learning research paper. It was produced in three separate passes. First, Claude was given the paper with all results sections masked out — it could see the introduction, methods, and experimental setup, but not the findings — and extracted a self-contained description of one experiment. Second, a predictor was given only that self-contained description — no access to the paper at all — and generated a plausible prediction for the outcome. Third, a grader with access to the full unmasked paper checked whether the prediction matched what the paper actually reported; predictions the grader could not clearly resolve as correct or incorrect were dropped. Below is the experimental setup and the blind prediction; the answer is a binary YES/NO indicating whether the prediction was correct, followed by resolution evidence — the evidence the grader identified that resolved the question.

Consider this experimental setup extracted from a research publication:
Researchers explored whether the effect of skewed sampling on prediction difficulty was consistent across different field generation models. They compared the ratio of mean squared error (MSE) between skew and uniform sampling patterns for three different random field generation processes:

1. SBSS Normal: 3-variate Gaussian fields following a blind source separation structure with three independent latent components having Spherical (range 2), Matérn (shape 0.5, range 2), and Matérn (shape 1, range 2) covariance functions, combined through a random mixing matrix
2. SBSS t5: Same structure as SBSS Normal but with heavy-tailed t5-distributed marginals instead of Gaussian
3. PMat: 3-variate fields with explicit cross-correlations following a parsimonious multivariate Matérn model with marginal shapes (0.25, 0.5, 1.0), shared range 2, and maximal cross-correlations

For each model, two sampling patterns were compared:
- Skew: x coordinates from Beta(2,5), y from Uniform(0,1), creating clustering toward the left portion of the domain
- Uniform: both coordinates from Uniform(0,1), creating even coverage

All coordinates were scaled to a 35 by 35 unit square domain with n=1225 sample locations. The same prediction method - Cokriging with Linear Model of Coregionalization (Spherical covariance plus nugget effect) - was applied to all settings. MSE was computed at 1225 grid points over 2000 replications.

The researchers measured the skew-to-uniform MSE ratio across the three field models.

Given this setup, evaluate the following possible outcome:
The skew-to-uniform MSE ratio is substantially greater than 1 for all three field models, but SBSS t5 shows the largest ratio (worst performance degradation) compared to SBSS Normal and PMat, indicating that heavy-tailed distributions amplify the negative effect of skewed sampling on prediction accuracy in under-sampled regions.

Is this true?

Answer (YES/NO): NO